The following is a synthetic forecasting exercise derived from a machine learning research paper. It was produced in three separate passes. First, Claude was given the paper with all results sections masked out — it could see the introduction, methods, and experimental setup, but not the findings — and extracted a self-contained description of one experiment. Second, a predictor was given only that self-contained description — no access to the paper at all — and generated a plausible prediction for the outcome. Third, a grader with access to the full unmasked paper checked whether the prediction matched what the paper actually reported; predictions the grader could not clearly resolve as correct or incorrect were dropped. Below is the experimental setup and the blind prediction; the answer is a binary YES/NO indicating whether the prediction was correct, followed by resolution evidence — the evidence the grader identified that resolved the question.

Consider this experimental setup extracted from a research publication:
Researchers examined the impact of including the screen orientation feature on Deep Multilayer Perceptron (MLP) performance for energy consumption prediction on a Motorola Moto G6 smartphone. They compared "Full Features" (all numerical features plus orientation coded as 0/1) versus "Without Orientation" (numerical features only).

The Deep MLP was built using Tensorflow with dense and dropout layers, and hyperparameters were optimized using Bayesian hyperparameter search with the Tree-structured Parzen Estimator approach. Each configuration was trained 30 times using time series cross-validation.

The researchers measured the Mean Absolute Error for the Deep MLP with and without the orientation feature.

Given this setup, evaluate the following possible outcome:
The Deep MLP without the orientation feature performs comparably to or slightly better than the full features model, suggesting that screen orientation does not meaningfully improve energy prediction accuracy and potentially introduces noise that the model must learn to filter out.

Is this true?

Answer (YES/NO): NO